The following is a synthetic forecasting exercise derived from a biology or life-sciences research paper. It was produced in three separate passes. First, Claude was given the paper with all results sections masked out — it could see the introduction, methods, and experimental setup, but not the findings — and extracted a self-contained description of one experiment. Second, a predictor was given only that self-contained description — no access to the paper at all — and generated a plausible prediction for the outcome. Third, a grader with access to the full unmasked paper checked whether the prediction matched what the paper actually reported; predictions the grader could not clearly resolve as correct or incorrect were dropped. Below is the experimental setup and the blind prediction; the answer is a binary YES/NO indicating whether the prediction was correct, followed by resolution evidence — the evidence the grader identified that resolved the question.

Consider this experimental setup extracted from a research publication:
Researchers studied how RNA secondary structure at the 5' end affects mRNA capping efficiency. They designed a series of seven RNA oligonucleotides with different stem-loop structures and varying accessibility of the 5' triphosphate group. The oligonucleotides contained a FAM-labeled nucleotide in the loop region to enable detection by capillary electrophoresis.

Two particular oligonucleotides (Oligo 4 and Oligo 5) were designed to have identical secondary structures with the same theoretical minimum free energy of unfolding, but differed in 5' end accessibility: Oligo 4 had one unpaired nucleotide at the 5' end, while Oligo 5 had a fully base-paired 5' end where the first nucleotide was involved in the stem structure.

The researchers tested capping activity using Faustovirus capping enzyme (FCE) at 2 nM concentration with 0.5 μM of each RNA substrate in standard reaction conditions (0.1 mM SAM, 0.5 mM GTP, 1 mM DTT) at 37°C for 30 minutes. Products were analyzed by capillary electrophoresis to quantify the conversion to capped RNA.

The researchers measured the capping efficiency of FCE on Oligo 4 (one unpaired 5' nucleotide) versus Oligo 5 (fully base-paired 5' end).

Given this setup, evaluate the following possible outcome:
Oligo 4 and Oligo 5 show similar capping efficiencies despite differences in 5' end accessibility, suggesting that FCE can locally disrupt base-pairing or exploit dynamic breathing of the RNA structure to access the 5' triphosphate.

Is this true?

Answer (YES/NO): NO